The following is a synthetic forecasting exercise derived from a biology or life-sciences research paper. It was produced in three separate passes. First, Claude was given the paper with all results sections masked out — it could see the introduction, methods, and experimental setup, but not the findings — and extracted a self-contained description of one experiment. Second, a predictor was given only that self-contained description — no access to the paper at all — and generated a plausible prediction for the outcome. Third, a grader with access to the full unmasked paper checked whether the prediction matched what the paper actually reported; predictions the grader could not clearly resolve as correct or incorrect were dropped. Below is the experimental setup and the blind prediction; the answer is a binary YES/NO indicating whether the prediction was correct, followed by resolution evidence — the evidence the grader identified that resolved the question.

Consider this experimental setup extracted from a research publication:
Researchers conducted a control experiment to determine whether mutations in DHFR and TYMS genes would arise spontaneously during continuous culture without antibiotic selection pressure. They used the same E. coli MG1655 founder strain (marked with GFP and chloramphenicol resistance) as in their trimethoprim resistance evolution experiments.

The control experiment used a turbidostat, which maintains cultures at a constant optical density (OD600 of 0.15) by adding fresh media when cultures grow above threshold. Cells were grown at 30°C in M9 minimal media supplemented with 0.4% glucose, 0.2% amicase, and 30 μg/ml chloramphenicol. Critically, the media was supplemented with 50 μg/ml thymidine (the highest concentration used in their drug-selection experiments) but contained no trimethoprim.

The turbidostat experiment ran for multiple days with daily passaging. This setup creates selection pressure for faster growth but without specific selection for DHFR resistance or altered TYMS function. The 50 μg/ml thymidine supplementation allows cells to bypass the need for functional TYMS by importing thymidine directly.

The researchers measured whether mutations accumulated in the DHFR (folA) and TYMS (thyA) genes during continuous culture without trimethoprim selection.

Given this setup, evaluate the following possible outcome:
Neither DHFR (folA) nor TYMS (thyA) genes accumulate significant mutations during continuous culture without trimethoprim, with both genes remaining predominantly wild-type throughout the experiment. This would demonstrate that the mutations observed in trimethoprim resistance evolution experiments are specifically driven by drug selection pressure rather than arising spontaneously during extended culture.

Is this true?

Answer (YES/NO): YES